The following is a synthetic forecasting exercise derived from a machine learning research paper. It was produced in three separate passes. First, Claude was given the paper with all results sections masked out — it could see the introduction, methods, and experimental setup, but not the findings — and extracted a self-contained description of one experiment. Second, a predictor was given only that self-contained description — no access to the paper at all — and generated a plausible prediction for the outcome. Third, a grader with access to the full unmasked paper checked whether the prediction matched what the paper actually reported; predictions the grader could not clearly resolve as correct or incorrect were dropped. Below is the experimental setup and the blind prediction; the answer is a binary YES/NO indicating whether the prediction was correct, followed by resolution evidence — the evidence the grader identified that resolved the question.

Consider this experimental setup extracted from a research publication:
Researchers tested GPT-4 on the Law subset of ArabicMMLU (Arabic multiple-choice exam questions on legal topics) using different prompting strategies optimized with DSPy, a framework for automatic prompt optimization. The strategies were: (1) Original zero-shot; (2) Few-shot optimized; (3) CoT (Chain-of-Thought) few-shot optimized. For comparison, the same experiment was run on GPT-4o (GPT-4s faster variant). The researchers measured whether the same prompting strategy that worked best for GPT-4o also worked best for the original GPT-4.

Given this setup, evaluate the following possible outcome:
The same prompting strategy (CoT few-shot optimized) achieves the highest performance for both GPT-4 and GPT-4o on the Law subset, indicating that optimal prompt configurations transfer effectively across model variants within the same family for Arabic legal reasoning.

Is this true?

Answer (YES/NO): NO